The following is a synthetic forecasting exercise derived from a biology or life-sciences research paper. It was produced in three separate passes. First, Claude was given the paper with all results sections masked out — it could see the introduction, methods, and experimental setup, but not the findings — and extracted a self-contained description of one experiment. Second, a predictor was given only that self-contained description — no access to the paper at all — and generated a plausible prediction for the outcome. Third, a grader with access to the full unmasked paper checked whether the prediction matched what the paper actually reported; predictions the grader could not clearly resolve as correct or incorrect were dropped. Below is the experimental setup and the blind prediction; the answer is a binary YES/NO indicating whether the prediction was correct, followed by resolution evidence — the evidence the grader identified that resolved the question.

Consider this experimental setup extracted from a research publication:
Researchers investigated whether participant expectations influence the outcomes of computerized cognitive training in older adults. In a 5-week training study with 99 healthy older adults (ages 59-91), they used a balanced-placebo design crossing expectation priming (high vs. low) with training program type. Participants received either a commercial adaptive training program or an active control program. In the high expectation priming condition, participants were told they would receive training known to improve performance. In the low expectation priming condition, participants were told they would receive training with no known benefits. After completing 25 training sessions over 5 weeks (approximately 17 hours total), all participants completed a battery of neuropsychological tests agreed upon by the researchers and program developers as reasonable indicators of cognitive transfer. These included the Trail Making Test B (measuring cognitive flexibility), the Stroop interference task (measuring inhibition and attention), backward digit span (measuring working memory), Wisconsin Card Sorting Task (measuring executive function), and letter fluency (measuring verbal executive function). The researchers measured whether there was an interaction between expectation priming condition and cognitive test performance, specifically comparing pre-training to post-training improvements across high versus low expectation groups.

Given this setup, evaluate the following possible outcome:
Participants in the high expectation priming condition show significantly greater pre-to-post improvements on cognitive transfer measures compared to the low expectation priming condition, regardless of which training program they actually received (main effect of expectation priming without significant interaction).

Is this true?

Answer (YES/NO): NO